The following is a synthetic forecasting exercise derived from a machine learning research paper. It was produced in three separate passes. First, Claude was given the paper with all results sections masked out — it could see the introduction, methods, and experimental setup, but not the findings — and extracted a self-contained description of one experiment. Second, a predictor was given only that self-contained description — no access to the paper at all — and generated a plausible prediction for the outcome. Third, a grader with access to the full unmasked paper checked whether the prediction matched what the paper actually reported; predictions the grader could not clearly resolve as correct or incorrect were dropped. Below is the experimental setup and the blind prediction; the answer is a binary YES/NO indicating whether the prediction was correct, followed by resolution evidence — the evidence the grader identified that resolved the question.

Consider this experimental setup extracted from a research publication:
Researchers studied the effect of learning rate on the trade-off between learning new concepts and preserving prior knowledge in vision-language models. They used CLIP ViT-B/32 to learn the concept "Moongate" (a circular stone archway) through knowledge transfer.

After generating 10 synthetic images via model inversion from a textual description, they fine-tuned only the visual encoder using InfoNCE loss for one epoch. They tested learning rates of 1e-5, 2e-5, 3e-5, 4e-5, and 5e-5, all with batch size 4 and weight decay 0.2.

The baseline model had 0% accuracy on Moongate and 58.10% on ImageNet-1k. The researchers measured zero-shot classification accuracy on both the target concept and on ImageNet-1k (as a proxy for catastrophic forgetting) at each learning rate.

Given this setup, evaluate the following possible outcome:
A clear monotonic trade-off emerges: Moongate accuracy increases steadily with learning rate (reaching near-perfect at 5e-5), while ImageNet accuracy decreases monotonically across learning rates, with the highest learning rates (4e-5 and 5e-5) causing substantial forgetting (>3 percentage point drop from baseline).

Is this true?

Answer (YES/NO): YES